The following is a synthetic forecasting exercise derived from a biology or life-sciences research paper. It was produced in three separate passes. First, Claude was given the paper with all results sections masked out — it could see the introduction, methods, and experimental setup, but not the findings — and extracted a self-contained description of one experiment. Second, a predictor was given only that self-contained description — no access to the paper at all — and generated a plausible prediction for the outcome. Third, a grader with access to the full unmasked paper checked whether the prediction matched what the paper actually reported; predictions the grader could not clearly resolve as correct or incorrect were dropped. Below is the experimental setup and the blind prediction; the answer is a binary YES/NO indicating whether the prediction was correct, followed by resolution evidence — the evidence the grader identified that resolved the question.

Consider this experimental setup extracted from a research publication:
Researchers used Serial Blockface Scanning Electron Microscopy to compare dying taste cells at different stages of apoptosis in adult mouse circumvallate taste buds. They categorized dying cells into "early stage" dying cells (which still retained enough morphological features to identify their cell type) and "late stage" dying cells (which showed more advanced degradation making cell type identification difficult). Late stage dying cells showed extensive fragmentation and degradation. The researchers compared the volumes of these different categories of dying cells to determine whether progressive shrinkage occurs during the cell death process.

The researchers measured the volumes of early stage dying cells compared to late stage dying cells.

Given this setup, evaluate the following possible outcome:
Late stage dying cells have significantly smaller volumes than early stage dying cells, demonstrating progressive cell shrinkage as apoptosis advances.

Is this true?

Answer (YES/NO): YES